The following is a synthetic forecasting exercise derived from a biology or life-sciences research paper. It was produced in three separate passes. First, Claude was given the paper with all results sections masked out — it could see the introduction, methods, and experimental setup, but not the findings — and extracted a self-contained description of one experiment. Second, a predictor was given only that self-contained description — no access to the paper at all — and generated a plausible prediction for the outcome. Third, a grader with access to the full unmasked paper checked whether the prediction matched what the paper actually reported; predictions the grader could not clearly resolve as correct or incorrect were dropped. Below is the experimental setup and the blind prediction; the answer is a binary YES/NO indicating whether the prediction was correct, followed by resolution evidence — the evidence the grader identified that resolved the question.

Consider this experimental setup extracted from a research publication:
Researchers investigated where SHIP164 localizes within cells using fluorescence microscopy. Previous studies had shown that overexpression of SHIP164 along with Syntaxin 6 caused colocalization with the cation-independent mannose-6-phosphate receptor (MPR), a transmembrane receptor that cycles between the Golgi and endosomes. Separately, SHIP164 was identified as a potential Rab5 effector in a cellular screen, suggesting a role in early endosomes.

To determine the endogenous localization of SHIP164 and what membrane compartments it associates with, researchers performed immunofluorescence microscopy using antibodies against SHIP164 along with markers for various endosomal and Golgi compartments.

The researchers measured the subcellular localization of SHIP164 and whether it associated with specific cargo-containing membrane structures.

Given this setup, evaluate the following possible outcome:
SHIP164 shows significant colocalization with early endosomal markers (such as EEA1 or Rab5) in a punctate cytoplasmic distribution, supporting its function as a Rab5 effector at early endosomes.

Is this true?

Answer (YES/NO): YES